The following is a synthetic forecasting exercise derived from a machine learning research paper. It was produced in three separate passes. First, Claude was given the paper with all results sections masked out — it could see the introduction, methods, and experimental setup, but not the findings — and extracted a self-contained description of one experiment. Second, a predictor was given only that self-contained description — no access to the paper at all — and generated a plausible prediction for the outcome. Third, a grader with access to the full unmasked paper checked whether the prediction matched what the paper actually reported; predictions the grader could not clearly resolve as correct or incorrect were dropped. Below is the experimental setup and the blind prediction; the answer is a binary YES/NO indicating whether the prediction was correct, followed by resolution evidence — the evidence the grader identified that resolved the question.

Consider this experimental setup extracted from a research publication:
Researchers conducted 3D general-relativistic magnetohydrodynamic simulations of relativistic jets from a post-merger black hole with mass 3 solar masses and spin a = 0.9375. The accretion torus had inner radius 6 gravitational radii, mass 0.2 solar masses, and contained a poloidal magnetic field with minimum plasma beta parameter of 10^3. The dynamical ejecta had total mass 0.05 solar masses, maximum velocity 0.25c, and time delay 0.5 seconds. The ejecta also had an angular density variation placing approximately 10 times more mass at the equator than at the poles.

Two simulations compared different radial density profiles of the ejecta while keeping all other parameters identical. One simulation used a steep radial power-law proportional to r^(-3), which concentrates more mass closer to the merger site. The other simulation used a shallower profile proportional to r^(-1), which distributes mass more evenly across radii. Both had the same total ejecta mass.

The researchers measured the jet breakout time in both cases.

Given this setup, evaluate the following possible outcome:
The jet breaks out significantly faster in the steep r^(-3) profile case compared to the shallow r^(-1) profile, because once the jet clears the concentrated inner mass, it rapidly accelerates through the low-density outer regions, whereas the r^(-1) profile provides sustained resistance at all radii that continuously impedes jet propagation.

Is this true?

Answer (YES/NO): NO